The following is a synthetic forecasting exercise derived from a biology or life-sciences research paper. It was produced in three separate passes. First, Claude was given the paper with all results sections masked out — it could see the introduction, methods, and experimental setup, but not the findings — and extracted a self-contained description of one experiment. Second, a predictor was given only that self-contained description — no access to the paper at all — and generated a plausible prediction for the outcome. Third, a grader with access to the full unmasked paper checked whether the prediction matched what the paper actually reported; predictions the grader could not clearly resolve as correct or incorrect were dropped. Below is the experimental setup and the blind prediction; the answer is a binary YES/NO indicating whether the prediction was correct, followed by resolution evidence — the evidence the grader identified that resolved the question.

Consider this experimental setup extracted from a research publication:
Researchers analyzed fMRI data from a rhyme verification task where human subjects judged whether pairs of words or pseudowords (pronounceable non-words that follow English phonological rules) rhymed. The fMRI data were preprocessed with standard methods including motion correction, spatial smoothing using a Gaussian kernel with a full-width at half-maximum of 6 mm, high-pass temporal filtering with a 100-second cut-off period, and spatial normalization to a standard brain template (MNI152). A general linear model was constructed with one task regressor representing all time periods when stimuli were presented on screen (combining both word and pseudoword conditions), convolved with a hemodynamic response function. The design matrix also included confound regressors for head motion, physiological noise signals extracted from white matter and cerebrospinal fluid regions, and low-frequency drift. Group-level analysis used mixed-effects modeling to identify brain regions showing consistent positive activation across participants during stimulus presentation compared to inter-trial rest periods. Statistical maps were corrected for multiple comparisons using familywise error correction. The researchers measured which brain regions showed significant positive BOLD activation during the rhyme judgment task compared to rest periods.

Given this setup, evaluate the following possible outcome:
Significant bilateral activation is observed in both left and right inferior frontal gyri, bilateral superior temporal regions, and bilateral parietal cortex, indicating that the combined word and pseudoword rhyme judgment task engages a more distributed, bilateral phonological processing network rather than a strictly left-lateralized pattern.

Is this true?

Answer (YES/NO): NO